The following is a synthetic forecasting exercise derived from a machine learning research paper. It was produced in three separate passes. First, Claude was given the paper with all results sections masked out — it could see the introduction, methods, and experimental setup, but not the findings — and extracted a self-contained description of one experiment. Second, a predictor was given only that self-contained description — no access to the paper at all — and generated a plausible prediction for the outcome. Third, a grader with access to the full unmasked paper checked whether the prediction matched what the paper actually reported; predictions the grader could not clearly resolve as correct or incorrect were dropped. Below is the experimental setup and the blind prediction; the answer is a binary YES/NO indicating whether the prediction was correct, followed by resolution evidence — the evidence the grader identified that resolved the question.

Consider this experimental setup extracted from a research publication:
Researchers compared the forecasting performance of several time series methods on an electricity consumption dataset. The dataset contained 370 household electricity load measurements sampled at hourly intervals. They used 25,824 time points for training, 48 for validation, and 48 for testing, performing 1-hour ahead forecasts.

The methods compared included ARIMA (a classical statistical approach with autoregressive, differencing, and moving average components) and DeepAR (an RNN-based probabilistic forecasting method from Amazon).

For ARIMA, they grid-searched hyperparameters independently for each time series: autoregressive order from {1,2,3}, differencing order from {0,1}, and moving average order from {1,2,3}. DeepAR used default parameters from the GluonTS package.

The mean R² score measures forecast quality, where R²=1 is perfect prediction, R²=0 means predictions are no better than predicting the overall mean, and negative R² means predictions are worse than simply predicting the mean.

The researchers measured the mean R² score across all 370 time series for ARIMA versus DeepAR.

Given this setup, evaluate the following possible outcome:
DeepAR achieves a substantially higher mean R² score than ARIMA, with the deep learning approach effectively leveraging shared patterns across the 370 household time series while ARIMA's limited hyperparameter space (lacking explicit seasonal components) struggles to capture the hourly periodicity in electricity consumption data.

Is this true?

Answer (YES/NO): YES